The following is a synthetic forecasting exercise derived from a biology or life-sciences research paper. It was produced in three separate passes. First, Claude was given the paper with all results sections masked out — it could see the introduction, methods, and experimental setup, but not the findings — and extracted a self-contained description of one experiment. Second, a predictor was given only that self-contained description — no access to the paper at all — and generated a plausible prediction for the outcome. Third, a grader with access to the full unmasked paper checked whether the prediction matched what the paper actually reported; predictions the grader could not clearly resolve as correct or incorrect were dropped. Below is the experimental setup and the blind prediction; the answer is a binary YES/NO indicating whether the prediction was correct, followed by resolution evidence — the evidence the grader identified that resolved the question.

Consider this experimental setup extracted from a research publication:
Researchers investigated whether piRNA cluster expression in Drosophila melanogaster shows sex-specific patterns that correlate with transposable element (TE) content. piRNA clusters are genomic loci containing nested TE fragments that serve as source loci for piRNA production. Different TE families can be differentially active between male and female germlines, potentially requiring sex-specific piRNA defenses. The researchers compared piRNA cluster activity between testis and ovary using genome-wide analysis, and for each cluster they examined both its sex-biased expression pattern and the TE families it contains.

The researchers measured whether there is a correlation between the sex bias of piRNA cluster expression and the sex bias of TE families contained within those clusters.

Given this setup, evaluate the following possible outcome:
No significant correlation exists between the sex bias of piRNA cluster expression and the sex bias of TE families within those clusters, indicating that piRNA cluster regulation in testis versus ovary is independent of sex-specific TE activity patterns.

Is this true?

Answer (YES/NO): NO